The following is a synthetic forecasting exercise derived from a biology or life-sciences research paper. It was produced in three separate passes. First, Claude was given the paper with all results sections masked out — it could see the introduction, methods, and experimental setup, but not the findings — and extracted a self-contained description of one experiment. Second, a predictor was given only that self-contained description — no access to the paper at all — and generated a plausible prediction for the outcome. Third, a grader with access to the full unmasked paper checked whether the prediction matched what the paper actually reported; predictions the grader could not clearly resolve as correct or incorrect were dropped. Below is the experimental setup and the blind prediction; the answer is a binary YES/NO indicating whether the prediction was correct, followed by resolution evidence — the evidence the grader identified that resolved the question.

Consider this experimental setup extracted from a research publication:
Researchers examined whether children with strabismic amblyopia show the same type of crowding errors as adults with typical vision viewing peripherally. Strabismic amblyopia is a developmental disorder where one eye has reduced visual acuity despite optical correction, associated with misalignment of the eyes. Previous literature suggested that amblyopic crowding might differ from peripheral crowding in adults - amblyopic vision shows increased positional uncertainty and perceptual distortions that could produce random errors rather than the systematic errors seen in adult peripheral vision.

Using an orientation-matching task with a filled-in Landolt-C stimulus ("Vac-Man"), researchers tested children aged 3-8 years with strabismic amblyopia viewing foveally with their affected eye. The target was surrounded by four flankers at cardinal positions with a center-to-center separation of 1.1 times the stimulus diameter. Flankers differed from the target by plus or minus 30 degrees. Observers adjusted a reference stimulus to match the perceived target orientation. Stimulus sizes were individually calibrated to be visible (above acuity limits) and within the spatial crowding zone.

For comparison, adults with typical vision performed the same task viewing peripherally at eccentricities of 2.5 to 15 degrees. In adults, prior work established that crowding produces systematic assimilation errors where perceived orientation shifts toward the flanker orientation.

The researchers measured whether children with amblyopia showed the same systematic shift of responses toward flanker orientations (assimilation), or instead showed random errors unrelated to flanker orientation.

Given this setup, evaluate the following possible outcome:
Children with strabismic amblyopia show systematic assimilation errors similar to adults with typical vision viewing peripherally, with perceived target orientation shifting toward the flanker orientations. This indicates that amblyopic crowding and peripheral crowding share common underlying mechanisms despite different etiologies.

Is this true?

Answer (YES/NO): YES